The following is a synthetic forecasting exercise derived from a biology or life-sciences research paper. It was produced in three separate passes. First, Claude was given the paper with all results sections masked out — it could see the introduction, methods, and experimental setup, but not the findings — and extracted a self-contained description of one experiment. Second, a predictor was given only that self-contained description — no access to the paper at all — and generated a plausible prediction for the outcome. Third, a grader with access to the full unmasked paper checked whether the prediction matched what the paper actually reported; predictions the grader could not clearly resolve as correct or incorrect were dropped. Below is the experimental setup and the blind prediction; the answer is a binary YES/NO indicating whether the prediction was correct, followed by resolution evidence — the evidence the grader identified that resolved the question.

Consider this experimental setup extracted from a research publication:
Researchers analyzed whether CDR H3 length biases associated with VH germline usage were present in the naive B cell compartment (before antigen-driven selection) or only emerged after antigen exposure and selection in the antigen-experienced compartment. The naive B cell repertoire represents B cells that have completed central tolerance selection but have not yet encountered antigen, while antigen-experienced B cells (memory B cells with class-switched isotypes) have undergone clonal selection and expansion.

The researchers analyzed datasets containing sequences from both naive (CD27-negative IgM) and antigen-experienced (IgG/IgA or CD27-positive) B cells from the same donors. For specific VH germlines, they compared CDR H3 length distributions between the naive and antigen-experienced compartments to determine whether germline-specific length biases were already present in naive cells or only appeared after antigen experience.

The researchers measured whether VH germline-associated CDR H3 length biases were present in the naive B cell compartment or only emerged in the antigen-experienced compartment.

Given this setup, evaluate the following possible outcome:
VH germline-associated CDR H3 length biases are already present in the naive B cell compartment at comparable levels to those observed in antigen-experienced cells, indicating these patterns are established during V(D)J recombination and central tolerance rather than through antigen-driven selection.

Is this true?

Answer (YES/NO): NO